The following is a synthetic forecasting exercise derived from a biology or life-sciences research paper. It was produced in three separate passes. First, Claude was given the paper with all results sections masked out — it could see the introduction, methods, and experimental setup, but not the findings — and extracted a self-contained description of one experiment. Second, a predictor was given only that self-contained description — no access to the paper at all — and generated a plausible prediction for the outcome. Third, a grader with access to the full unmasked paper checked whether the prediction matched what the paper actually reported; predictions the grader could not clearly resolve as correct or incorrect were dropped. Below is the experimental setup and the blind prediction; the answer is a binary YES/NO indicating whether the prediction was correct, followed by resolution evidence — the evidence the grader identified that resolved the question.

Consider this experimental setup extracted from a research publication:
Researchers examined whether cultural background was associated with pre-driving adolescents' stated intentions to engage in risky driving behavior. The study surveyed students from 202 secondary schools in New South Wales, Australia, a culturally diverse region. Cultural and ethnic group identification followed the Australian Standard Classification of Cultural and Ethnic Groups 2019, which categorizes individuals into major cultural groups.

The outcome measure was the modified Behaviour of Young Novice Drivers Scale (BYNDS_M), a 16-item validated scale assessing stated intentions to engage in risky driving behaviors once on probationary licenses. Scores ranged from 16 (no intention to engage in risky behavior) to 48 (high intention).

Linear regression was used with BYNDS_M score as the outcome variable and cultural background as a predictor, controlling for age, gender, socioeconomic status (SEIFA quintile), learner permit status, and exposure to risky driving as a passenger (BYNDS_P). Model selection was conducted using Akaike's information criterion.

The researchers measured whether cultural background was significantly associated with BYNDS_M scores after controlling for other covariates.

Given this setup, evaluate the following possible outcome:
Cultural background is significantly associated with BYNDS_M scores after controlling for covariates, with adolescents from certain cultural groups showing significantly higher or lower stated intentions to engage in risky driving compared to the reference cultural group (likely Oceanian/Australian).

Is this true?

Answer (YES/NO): NO